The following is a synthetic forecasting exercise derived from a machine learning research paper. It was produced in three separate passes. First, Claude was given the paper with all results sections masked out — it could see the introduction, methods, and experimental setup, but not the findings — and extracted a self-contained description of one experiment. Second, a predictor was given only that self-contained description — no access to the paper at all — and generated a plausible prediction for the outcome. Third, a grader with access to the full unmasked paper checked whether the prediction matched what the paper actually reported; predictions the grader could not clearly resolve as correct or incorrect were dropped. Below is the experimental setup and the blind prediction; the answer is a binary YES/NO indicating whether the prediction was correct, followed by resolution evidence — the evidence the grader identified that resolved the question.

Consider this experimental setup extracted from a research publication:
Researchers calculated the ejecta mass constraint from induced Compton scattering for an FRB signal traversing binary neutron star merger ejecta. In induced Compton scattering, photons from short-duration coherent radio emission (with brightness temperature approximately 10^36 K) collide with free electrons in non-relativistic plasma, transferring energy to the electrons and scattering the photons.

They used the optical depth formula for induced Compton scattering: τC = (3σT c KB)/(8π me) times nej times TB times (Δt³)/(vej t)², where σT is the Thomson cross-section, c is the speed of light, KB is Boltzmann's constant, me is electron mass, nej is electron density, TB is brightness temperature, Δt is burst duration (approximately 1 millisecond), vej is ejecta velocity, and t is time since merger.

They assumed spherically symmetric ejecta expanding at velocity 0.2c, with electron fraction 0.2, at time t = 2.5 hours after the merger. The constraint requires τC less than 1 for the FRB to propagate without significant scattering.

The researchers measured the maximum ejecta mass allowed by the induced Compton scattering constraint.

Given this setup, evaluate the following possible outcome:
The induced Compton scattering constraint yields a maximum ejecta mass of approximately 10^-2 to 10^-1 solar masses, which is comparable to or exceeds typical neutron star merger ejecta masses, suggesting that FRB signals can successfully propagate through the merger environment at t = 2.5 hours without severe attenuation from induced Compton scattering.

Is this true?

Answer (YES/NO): NO